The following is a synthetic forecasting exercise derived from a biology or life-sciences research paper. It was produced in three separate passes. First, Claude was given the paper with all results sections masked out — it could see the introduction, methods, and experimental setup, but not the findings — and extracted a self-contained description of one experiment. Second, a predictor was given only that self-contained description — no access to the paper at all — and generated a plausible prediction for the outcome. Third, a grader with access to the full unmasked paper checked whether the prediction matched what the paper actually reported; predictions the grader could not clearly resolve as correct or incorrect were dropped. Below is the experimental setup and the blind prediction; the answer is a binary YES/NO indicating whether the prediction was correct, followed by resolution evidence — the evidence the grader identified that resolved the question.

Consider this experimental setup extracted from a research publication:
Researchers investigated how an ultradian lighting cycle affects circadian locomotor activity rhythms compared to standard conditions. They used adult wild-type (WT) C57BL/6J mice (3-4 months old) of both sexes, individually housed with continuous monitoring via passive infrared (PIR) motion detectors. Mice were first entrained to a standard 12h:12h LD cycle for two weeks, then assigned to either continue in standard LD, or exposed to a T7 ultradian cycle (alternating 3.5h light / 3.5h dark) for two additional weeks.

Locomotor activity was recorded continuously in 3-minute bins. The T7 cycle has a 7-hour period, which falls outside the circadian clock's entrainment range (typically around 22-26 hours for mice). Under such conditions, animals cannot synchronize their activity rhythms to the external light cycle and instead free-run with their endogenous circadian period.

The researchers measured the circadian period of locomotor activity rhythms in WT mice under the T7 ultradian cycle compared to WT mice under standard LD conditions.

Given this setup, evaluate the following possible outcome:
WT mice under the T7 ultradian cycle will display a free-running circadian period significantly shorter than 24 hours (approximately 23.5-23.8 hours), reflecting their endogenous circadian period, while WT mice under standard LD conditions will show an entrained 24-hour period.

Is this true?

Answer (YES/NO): NO